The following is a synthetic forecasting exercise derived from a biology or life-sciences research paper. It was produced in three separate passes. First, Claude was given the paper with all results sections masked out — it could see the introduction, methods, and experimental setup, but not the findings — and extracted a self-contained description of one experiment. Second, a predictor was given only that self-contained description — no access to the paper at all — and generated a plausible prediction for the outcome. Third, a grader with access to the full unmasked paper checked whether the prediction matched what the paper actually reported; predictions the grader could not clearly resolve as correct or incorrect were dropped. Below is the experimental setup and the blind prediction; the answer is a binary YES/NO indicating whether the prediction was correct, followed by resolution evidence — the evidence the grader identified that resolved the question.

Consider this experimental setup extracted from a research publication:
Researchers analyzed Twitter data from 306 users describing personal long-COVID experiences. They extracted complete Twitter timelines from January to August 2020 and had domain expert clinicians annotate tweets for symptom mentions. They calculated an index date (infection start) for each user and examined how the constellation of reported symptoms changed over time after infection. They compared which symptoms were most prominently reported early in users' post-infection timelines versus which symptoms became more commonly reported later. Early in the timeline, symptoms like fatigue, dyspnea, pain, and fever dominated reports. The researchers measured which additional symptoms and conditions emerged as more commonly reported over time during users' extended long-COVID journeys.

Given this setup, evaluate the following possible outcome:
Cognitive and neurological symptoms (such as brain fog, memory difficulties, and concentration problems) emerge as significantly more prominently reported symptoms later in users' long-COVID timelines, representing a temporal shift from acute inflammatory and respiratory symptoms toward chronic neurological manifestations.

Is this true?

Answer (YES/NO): YES